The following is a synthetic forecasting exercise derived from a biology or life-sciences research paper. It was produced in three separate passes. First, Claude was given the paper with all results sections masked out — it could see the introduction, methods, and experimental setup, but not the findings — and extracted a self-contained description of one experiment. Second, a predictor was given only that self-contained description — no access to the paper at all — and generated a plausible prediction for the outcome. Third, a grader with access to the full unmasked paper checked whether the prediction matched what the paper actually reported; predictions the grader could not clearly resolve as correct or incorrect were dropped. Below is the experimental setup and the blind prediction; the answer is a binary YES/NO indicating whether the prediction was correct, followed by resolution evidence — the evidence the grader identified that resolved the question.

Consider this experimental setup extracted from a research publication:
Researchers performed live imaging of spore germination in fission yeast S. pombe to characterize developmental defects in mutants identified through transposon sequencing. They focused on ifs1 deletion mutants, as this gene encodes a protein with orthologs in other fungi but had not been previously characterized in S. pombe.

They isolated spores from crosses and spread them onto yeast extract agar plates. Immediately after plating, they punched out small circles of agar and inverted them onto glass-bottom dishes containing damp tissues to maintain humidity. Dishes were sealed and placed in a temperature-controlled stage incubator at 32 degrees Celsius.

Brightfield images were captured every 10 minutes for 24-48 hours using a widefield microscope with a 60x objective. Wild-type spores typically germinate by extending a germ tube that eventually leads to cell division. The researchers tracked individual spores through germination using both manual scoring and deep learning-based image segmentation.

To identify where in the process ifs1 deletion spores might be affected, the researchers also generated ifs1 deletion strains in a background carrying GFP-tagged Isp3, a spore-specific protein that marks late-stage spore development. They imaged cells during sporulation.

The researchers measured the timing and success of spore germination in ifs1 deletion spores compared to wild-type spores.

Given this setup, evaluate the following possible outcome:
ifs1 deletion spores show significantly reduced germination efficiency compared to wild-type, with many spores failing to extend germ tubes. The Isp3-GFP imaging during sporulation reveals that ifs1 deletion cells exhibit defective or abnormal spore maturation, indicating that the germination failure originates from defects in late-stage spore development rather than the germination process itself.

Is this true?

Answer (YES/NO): YES